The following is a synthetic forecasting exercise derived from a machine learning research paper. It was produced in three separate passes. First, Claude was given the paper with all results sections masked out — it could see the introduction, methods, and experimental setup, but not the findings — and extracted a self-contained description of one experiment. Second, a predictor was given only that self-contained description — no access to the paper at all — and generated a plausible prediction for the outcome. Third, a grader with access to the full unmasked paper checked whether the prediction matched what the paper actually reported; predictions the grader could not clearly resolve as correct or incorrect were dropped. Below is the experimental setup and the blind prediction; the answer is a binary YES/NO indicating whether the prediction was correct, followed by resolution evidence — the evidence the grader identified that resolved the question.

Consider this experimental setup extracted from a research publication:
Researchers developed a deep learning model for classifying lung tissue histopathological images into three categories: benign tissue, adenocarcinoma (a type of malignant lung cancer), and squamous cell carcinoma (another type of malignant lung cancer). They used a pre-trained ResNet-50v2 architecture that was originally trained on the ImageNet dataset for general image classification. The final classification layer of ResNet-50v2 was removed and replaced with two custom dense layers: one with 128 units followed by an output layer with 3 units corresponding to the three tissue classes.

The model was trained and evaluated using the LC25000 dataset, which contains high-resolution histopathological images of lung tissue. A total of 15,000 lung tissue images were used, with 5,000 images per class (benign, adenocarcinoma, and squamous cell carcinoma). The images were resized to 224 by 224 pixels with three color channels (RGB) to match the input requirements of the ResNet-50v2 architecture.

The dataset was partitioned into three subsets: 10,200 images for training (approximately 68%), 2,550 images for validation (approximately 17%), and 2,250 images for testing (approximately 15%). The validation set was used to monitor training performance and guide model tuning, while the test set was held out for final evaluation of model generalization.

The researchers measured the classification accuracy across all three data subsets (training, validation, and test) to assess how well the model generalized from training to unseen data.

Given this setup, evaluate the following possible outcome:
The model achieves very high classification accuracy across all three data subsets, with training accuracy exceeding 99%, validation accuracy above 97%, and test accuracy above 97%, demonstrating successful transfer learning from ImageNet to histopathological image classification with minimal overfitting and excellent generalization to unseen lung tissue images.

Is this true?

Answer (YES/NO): YES